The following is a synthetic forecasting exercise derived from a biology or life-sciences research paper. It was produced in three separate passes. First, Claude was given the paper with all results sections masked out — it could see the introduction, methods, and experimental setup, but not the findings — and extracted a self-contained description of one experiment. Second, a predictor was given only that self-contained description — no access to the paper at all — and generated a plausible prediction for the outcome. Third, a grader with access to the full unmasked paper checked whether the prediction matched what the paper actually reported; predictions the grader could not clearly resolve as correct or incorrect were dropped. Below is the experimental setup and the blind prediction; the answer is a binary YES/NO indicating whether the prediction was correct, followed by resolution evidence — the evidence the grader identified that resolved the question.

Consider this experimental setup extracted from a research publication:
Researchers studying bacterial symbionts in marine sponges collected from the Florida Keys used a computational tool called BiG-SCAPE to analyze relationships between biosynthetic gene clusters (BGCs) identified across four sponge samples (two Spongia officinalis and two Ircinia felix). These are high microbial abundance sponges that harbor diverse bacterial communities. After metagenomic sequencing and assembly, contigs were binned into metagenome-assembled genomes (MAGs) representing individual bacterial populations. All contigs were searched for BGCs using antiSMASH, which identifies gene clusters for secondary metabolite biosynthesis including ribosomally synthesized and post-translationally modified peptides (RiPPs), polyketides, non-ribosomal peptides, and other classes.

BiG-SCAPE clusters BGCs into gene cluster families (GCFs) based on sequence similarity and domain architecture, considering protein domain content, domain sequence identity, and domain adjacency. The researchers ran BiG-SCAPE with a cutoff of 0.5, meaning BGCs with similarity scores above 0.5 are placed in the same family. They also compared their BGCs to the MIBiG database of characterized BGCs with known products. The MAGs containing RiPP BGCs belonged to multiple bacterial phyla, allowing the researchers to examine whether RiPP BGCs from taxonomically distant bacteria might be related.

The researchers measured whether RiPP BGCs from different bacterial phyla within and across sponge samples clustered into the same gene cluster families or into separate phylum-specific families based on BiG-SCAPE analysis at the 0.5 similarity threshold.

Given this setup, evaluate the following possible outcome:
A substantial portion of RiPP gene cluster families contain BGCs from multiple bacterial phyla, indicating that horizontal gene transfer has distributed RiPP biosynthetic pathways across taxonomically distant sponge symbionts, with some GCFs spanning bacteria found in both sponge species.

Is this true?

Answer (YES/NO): YES